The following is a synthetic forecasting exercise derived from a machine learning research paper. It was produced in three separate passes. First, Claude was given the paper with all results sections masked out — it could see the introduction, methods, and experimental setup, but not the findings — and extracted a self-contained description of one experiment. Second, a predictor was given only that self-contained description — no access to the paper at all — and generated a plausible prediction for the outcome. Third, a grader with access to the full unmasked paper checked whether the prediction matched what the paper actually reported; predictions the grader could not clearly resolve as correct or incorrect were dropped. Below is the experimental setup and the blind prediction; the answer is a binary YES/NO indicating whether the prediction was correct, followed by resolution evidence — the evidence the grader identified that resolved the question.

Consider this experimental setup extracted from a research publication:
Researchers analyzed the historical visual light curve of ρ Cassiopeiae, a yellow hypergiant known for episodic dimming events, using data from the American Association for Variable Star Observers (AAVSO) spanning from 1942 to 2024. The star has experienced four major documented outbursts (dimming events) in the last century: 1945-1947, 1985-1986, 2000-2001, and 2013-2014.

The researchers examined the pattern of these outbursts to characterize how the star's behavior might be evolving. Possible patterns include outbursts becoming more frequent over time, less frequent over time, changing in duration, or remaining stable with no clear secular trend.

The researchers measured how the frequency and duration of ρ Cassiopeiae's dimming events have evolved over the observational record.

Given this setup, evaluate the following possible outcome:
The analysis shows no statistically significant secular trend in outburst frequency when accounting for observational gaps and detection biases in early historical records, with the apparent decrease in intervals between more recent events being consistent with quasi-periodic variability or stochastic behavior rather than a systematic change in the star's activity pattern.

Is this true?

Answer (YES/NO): NO